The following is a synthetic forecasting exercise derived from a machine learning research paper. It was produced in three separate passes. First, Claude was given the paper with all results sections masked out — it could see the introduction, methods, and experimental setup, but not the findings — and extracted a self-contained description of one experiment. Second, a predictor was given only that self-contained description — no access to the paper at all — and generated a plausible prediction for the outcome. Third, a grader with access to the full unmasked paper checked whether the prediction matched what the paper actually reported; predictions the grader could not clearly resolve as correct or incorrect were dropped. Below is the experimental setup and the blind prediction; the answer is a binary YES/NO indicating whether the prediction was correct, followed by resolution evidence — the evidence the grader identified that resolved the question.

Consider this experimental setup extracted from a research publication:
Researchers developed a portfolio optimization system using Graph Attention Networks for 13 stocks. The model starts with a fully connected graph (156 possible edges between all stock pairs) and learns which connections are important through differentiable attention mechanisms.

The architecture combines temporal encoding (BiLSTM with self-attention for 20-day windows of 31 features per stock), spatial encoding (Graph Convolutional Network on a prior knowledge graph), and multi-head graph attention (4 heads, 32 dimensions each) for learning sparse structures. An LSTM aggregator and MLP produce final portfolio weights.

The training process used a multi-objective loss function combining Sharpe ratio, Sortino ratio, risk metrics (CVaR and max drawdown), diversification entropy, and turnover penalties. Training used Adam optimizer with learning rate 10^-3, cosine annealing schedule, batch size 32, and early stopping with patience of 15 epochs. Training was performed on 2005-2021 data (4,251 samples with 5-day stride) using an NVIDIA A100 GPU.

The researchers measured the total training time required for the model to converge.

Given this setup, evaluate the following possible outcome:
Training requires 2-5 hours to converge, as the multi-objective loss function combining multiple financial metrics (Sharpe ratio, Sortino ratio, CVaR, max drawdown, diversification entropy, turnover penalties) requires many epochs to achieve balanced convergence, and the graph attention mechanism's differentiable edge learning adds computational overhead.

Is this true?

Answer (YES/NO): NO